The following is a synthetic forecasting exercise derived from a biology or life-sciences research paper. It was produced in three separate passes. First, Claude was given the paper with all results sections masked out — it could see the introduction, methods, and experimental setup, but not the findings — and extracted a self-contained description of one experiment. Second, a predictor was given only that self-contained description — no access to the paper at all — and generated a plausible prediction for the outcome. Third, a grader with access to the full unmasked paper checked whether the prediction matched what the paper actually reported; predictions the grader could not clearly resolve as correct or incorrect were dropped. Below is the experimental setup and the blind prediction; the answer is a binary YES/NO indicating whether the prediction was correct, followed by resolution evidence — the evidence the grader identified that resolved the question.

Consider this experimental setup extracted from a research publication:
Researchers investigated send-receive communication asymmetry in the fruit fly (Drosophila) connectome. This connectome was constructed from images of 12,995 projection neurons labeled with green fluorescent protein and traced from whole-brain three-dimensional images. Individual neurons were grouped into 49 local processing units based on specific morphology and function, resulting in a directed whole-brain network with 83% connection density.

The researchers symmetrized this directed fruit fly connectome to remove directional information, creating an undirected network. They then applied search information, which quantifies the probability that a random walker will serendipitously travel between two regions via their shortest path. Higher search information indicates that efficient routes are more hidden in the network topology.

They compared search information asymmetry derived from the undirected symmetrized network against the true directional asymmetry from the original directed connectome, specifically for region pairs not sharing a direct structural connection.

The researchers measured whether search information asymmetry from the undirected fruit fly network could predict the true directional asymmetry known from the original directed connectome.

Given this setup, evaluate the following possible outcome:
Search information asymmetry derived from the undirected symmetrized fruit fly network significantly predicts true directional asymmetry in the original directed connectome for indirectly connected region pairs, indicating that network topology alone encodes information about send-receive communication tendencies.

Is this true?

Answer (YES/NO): YES